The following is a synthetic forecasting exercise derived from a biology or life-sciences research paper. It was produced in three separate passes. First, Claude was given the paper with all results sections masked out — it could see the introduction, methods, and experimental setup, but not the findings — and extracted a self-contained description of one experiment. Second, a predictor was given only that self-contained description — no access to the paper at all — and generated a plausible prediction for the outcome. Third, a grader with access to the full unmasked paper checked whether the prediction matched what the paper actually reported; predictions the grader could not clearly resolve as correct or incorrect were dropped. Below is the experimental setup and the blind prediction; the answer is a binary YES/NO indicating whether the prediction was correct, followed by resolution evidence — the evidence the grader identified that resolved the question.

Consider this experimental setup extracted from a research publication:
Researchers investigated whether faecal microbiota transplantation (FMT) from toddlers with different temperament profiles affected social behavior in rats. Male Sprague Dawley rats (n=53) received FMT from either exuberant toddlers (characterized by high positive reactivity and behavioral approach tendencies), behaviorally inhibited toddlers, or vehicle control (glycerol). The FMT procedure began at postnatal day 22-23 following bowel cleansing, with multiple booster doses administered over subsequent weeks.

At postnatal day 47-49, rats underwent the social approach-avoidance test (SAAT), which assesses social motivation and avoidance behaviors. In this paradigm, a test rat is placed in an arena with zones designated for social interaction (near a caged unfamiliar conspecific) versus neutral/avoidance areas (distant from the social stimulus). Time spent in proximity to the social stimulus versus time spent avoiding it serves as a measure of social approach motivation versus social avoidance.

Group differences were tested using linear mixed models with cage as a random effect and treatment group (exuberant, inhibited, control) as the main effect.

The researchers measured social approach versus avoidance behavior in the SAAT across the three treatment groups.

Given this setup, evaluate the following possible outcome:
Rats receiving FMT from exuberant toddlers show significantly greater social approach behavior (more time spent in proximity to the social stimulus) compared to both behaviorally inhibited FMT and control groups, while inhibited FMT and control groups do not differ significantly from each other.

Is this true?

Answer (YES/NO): NO